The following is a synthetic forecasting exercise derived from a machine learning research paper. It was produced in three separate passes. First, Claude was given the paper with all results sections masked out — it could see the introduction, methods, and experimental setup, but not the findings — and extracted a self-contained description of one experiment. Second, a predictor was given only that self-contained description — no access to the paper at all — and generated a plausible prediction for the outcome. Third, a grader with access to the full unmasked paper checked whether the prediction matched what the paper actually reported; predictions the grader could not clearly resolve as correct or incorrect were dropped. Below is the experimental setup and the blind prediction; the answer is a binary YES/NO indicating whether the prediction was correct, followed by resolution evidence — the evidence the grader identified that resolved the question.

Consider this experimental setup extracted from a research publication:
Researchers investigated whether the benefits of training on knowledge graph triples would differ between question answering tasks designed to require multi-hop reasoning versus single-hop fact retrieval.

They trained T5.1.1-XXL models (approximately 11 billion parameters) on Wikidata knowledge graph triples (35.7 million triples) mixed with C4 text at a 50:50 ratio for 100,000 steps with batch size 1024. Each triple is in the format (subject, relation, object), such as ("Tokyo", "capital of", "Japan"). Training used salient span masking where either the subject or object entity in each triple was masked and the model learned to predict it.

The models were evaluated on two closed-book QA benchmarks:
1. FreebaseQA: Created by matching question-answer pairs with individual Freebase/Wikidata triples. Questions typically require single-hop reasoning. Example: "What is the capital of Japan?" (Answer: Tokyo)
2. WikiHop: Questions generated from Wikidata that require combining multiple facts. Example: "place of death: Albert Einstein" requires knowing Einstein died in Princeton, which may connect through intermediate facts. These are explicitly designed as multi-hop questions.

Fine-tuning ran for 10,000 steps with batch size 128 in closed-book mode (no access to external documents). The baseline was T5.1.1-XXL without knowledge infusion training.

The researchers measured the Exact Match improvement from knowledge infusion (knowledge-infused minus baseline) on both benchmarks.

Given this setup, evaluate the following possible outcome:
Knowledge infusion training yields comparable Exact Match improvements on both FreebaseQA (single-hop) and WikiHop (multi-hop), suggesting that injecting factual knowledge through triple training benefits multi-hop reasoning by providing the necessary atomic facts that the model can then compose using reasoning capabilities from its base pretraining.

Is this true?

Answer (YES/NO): YES